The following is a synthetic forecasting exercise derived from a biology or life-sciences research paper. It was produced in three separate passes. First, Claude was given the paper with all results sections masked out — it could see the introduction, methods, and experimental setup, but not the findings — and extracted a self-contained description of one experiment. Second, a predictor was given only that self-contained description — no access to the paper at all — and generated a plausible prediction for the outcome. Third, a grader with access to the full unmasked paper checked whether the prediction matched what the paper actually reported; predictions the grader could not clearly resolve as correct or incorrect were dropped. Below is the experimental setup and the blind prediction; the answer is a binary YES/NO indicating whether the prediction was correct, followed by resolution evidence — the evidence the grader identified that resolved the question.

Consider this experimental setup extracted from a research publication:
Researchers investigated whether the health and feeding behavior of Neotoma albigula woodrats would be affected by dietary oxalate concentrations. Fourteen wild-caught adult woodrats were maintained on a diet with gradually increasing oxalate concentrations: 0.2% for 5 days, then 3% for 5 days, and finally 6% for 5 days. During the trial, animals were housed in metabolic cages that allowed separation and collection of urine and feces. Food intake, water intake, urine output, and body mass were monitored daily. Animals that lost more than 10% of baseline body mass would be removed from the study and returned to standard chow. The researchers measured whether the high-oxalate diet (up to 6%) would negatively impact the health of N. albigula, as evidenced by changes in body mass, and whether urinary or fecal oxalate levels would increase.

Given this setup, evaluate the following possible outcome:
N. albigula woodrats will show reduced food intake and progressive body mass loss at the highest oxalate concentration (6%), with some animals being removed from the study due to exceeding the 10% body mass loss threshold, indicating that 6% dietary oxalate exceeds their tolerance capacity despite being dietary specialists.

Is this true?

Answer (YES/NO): NO